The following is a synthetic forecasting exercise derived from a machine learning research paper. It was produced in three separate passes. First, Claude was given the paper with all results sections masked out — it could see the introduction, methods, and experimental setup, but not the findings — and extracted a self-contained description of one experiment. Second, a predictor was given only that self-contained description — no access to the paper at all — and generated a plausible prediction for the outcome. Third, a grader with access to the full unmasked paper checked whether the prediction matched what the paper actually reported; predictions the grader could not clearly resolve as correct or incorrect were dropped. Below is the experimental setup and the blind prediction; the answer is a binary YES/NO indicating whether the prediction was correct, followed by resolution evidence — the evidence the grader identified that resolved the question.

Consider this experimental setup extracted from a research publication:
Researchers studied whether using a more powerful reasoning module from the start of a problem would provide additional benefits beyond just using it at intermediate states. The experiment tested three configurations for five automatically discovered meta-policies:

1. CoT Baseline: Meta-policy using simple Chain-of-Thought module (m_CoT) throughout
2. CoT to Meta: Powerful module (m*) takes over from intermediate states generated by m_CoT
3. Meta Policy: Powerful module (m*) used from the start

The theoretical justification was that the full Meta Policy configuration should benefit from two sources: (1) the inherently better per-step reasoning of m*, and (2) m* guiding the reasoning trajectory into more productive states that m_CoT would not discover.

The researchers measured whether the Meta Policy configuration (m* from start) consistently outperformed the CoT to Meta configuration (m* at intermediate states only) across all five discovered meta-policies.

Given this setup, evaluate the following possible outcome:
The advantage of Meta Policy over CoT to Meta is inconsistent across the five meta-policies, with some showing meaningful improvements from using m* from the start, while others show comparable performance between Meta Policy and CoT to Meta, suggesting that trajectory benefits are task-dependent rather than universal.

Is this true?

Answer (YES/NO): NO